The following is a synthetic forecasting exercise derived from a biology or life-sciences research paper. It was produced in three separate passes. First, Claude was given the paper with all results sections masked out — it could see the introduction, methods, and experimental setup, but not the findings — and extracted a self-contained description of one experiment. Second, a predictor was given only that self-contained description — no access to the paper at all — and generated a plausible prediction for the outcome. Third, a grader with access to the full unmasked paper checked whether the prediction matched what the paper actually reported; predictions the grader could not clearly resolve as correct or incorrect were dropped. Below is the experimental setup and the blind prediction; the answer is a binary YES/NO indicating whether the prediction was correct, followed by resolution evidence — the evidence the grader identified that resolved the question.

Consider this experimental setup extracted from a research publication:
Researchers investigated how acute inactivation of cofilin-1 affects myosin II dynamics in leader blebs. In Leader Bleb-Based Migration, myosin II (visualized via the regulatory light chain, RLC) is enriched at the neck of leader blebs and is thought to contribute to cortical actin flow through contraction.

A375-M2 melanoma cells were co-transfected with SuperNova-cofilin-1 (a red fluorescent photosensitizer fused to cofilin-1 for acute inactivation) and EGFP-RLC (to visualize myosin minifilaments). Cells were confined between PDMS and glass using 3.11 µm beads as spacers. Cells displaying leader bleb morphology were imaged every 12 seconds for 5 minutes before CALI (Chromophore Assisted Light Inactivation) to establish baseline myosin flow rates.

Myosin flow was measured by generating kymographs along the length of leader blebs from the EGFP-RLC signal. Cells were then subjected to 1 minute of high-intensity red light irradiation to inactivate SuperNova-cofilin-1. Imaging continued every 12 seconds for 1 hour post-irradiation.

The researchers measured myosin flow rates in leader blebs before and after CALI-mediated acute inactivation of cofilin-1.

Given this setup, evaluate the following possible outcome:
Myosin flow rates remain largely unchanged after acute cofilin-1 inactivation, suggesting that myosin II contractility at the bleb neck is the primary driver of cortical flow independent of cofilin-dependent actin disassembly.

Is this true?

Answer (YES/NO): NO